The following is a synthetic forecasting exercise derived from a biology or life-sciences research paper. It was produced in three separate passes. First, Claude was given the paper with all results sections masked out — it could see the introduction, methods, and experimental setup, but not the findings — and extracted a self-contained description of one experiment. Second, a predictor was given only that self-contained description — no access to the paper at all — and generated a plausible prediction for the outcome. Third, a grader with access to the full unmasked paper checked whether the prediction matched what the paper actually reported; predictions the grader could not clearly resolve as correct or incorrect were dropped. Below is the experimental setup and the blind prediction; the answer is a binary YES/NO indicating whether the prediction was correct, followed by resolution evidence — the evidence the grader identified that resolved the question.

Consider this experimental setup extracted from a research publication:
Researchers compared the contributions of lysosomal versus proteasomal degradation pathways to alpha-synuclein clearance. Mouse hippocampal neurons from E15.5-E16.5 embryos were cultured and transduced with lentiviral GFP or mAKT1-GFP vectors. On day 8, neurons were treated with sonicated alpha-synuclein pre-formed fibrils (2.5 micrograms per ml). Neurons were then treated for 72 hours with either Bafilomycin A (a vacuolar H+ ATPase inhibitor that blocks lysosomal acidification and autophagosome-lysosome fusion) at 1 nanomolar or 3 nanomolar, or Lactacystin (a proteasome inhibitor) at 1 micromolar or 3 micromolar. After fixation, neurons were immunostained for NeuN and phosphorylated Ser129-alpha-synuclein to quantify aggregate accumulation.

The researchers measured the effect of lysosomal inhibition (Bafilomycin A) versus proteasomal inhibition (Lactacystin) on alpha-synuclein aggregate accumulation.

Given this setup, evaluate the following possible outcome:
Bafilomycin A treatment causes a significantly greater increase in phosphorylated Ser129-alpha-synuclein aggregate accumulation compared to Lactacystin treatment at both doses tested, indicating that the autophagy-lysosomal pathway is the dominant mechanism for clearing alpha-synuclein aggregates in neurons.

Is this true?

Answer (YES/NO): NO